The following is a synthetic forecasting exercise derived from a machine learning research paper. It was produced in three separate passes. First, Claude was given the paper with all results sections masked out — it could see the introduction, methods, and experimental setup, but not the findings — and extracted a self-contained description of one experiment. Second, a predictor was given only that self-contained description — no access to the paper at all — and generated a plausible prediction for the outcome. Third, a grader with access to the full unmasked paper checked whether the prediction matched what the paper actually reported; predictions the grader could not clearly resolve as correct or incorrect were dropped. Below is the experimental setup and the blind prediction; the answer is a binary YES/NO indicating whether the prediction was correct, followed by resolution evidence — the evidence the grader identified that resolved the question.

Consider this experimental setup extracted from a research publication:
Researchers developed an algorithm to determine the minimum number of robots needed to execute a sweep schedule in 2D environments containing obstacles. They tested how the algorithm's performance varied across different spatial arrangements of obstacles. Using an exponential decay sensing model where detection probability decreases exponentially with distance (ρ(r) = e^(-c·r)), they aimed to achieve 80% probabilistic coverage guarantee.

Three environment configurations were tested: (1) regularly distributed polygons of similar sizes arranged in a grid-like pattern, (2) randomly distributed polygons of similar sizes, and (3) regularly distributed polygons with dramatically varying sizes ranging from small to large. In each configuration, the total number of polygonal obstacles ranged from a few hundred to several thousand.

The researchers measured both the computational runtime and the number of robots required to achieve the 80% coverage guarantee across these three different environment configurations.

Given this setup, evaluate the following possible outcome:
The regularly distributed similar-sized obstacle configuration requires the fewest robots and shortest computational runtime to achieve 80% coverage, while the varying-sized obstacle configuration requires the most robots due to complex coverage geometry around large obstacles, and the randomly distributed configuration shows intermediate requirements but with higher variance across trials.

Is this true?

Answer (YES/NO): NO